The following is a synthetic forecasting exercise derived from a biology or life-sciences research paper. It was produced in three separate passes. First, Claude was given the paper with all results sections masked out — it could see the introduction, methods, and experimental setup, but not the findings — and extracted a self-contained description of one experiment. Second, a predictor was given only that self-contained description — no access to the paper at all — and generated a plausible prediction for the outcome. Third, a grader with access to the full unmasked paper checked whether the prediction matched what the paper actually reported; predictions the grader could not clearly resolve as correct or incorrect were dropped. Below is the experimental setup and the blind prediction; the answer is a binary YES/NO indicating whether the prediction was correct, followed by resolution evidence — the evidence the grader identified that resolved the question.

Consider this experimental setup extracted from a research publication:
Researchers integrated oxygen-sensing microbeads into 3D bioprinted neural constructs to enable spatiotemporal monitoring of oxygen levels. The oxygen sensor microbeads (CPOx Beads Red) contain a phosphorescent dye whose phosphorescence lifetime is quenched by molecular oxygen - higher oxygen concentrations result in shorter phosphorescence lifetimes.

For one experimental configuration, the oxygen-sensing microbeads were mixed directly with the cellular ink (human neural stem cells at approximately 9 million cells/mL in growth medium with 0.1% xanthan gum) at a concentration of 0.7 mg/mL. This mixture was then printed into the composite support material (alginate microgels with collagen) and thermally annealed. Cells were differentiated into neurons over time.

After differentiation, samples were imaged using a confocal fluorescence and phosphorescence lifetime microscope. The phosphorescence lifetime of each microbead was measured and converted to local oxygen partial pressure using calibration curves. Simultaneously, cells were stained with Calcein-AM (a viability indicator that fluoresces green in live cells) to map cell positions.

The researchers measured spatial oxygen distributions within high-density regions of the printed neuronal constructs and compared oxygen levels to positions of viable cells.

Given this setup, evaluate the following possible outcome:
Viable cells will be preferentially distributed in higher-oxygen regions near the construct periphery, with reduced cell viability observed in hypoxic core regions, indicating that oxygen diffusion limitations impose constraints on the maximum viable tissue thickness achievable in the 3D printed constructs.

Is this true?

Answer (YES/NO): NO